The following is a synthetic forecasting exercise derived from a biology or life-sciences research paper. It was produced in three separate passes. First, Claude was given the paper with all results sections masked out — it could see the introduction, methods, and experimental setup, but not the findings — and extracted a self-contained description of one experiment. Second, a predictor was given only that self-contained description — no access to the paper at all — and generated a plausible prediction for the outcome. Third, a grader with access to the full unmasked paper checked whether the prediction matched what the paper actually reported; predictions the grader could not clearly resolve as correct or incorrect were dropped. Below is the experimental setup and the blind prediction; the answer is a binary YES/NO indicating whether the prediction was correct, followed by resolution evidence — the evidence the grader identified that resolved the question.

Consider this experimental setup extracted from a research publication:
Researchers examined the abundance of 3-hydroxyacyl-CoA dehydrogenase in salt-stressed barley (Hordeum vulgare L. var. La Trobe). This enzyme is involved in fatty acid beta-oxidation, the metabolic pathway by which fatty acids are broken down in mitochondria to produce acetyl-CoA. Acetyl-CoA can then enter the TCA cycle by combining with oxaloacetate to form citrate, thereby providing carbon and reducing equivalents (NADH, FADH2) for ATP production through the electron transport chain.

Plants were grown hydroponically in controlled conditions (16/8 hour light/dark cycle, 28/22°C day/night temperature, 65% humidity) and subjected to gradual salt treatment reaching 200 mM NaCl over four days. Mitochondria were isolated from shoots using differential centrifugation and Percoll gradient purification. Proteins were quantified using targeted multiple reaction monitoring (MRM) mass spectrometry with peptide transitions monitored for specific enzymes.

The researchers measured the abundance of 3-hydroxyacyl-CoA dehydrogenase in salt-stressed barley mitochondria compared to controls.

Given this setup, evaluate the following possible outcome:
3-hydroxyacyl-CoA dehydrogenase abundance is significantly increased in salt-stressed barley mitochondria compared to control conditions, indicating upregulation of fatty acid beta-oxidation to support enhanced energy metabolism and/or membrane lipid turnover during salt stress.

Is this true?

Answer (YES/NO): YES